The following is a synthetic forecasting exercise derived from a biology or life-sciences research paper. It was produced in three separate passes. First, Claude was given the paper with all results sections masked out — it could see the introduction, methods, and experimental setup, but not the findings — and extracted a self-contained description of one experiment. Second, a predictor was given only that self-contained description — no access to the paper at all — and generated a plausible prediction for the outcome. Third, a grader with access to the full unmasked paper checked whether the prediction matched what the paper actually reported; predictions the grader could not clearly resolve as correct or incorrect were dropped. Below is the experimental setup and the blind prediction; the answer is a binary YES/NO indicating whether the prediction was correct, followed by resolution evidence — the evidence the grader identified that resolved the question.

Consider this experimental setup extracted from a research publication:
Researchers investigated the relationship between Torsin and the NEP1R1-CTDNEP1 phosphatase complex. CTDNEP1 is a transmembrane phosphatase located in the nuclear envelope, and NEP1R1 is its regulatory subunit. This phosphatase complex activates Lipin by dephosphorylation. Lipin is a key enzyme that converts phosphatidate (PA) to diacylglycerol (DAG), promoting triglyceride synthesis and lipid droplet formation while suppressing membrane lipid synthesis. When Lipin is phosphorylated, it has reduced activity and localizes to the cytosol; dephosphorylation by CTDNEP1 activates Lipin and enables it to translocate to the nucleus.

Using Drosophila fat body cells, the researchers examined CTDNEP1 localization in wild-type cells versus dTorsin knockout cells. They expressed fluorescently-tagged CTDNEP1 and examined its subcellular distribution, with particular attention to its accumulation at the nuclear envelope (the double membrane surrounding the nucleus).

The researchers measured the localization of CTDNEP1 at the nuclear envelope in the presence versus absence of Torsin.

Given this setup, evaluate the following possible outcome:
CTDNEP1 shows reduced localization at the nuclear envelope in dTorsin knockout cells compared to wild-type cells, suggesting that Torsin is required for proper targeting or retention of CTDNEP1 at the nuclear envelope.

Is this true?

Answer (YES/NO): NO